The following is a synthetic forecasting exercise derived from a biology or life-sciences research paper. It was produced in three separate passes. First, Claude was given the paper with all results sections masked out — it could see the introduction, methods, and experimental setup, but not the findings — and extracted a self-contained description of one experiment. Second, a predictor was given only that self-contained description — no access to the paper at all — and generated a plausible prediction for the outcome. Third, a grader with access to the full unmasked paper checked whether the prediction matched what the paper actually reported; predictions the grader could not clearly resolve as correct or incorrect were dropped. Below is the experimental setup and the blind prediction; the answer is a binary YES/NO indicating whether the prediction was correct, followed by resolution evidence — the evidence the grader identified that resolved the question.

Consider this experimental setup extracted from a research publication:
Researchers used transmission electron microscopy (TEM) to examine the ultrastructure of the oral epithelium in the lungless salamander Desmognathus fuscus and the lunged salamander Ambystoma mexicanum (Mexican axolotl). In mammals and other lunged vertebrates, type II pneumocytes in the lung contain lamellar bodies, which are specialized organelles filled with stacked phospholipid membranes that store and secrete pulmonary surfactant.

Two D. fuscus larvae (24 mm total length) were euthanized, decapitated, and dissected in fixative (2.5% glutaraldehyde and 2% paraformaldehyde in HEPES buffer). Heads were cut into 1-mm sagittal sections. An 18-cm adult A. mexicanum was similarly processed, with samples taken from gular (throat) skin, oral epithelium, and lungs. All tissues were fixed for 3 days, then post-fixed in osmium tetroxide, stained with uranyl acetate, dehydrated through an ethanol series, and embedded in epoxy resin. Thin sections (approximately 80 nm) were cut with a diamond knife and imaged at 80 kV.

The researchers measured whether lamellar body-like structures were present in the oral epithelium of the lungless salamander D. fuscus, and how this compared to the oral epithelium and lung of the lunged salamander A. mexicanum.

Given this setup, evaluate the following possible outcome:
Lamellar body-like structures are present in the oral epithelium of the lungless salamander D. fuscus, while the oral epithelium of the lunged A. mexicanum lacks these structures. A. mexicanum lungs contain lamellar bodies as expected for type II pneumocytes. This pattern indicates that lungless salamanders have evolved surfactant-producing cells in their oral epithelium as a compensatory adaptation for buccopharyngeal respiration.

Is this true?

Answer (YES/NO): NO